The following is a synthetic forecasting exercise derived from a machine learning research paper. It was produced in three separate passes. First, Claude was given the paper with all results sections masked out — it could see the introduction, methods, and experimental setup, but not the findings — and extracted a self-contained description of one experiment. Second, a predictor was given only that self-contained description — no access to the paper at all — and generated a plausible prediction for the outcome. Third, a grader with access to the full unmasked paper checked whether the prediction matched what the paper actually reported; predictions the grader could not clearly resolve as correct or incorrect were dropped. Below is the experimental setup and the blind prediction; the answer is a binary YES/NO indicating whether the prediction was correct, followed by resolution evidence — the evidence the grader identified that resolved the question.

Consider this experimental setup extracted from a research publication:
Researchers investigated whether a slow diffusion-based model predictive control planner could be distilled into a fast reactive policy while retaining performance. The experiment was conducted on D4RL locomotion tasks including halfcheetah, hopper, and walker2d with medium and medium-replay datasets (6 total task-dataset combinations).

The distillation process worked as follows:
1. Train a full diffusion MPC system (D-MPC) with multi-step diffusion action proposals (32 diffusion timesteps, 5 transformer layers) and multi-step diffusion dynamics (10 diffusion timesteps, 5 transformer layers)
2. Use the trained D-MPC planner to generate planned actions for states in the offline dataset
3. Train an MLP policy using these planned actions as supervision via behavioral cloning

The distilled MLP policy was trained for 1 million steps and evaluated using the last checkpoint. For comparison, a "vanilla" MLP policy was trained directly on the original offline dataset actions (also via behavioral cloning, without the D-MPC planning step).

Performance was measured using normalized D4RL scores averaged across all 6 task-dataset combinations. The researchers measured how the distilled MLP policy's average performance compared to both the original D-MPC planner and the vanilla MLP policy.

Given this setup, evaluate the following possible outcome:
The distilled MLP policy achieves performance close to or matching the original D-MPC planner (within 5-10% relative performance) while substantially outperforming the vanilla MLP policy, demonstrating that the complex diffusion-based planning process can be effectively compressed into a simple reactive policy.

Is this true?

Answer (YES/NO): YES